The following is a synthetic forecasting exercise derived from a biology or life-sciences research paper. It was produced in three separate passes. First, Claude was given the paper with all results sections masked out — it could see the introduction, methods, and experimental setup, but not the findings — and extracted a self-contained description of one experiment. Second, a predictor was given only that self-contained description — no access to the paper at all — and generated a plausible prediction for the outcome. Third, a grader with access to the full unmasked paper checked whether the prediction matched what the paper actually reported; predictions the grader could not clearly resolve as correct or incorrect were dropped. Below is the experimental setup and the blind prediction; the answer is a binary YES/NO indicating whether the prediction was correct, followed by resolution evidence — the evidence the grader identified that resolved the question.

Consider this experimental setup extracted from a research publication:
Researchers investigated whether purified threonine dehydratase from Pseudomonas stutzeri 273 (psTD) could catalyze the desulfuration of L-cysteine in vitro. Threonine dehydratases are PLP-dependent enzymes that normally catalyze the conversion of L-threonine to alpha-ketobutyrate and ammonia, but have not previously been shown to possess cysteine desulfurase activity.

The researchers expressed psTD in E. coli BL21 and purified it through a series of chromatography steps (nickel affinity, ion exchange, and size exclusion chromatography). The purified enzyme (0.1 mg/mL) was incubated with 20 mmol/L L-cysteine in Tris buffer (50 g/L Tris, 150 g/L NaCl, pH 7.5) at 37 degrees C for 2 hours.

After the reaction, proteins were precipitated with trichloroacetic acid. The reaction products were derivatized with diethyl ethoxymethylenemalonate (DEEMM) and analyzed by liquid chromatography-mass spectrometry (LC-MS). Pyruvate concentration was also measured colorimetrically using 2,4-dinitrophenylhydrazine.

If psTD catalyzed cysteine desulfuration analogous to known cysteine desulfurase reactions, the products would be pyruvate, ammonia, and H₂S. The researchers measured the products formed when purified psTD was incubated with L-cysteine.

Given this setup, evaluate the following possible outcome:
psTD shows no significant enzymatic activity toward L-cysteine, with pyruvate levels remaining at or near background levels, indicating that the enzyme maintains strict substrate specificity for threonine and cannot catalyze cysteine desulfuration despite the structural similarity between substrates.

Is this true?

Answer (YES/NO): NO